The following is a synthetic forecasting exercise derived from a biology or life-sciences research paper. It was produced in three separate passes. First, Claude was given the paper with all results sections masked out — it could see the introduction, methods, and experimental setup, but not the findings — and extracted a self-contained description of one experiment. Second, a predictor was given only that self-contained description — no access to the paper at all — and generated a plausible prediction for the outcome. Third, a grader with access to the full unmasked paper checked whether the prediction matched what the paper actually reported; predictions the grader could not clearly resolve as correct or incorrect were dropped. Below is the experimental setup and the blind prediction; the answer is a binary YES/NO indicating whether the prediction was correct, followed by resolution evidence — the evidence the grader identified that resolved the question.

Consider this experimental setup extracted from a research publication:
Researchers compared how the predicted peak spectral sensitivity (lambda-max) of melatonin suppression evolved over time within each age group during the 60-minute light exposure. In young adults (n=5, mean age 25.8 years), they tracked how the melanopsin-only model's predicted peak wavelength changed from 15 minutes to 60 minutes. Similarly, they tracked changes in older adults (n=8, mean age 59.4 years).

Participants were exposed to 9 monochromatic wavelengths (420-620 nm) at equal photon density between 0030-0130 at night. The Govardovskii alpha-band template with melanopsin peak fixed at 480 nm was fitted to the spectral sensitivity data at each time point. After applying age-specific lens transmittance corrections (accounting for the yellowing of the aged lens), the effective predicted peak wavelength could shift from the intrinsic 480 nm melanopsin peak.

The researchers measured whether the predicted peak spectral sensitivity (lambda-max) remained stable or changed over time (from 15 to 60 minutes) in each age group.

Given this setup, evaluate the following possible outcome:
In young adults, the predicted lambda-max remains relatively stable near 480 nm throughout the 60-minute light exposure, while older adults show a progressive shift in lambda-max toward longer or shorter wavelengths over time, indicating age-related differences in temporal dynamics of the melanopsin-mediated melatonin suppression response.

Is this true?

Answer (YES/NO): NO